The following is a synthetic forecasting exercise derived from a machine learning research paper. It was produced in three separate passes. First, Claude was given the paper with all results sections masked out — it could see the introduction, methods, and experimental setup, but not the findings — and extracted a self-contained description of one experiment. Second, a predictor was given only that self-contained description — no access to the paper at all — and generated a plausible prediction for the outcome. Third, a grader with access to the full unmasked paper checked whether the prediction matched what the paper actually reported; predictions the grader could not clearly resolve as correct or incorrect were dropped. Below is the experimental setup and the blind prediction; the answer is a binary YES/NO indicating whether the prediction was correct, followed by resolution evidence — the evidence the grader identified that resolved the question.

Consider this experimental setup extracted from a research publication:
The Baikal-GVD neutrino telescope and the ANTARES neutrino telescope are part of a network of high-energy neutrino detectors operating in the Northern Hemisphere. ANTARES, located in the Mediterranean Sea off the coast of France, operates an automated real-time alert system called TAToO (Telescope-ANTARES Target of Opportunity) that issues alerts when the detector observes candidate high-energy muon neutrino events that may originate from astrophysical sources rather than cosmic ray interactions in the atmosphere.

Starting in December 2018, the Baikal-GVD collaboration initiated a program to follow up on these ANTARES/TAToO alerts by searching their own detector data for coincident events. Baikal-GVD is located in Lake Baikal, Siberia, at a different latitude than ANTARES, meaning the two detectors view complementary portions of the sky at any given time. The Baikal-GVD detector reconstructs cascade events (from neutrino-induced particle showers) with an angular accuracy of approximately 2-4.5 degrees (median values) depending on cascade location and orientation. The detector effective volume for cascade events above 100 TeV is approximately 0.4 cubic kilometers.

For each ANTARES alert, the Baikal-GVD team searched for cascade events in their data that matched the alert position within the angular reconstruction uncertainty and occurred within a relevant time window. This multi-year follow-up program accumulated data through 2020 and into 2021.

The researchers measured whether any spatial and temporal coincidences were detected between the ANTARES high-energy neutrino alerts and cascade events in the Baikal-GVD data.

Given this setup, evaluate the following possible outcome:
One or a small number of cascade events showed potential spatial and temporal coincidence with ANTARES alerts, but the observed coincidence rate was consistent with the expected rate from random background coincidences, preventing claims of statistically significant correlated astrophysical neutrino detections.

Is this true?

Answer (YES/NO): NO